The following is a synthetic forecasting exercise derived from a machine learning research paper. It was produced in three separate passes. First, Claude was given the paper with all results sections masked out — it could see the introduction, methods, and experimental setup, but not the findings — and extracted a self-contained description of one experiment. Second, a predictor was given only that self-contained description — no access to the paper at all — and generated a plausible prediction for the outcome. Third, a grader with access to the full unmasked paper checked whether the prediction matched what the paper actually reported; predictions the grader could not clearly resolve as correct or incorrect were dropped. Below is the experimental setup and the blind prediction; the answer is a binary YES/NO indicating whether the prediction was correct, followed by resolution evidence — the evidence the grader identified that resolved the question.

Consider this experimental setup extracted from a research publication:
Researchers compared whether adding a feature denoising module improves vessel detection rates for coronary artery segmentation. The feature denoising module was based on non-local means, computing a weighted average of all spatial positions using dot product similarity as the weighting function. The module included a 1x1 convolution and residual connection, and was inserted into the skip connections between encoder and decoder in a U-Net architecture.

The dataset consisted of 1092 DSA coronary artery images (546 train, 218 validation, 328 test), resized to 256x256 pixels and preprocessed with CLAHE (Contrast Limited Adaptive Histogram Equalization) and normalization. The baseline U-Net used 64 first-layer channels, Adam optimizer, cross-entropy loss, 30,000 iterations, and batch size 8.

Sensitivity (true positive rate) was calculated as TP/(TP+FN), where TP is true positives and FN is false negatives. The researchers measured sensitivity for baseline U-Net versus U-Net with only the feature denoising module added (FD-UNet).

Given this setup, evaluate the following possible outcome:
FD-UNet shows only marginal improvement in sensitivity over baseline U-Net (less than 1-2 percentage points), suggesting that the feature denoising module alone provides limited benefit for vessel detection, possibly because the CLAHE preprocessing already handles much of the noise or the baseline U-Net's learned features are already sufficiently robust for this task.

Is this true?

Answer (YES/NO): YES